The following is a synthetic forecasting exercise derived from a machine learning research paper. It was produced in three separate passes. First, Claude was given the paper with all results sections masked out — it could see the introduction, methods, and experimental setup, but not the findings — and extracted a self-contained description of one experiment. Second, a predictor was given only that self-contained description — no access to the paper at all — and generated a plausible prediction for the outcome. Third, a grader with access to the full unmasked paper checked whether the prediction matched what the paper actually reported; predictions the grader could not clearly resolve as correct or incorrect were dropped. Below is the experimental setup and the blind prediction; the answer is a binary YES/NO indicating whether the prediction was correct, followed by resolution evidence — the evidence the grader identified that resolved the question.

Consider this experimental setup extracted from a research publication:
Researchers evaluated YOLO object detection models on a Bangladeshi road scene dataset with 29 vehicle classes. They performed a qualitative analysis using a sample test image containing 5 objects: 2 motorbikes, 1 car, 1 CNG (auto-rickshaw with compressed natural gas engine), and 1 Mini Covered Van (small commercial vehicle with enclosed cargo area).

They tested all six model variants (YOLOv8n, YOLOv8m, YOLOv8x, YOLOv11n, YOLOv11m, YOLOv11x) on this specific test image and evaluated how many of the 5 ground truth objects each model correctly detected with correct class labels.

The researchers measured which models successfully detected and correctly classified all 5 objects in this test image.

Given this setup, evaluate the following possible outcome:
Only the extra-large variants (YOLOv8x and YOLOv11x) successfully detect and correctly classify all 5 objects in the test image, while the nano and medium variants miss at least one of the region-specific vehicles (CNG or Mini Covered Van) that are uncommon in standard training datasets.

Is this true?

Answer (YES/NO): NO